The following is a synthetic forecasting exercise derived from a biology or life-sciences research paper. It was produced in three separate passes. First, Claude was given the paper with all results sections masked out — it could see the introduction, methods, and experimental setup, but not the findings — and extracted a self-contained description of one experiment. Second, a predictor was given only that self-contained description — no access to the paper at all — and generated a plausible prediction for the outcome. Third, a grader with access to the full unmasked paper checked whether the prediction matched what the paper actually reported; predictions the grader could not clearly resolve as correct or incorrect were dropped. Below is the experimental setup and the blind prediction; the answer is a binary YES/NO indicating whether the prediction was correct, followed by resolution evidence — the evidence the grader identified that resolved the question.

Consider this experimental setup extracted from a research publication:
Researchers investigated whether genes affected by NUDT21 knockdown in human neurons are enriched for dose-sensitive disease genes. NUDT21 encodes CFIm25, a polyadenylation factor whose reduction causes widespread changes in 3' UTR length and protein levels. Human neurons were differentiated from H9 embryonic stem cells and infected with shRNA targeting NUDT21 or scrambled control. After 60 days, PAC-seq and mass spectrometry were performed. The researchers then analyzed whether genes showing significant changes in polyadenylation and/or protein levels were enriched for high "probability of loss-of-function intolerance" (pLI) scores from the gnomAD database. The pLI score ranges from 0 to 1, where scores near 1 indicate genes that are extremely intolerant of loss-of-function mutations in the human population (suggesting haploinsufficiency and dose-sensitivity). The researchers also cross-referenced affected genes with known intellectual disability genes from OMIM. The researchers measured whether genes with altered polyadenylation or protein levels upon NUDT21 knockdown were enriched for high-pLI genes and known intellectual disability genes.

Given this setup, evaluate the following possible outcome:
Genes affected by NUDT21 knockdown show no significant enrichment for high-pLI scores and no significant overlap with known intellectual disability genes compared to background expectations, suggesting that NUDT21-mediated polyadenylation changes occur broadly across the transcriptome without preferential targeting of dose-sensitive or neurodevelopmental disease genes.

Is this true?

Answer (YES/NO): NO